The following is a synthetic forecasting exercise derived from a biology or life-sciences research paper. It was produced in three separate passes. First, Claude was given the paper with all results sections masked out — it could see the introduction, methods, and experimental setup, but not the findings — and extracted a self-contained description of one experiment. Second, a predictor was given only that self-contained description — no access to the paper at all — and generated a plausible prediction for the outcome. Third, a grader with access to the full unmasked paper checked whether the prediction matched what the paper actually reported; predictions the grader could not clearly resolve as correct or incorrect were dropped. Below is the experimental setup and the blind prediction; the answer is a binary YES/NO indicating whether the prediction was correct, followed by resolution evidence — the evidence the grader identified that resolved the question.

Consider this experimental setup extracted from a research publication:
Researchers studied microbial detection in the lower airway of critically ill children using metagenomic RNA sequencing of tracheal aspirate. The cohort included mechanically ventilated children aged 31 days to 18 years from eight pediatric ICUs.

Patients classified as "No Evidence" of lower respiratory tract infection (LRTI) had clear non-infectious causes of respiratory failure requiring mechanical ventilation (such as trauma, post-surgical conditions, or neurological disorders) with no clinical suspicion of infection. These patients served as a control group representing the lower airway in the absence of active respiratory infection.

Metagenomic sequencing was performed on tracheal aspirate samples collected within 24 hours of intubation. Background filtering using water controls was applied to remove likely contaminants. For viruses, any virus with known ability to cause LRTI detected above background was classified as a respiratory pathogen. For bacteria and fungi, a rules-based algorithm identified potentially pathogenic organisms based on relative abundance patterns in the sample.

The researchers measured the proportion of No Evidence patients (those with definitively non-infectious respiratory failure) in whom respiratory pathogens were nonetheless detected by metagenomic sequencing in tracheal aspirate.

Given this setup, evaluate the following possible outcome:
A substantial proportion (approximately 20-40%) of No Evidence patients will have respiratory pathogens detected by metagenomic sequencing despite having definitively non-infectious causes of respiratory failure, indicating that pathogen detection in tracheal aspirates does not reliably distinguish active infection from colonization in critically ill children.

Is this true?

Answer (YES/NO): YES